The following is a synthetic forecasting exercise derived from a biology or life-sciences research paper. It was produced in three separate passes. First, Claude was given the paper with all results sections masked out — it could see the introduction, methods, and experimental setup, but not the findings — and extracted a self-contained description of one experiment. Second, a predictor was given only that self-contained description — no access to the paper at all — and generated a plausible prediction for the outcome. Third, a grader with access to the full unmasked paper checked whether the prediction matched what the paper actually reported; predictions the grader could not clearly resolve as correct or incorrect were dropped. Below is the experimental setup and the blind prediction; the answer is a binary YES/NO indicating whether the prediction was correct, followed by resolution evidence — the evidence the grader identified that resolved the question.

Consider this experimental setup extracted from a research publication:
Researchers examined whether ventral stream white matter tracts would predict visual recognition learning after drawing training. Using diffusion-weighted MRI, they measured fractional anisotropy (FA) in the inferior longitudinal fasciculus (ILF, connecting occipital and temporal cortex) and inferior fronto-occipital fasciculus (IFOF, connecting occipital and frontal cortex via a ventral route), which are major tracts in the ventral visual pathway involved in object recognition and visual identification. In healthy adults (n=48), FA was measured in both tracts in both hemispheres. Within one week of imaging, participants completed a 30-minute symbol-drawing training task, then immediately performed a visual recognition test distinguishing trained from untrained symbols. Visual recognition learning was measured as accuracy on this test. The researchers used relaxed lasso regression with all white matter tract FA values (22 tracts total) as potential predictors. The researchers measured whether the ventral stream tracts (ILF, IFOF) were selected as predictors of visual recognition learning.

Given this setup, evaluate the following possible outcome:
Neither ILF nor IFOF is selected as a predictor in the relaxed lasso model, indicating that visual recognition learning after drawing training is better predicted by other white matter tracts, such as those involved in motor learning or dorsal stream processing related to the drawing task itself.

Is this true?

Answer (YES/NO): YES